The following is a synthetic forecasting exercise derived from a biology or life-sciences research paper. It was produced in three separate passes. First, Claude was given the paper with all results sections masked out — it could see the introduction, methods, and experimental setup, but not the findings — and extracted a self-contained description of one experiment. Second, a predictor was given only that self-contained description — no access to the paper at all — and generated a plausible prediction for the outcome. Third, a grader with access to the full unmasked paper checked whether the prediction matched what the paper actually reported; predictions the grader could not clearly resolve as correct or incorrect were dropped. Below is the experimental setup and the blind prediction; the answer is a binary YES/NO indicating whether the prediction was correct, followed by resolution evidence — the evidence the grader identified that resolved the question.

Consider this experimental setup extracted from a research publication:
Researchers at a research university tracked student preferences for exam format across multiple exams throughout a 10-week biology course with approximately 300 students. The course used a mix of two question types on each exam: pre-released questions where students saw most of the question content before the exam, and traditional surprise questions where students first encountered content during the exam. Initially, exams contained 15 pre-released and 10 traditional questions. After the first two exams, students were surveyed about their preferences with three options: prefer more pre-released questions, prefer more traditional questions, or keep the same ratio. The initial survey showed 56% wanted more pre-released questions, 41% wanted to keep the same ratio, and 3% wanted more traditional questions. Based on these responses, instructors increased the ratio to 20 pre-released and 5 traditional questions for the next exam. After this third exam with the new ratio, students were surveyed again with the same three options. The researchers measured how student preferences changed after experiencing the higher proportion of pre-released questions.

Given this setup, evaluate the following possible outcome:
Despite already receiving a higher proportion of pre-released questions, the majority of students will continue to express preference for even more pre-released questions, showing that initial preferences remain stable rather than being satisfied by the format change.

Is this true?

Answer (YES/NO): NO